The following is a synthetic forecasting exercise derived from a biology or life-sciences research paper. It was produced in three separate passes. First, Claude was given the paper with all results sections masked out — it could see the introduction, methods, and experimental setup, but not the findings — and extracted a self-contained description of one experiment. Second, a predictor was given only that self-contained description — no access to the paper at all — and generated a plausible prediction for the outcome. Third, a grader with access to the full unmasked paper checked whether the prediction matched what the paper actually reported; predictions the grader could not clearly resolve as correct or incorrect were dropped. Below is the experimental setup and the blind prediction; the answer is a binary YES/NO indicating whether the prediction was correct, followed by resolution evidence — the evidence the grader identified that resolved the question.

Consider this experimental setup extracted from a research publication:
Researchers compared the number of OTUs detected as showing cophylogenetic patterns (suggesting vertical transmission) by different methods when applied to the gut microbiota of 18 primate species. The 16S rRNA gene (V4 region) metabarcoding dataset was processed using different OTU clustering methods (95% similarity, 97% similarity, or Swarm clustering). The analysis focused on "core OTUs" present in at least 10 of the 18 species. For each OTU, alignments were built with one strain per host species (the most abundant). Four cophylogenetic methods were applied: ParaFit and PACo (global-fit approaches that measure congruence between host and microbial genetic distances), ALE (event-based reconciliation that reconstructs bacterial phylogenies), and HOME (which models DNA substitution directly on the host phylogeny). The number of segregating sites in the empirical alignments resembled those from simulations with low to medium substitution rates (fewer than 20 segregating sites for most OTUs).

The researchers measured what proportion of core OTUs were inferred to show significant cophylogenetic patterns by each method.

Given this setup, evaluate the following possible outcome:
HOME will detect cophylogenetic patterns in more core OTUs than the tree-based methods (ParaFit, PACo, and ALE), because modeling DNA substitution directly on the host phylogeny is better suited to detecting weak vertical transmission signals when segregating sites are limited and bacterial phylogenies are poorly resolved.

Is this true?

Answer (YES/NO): NO